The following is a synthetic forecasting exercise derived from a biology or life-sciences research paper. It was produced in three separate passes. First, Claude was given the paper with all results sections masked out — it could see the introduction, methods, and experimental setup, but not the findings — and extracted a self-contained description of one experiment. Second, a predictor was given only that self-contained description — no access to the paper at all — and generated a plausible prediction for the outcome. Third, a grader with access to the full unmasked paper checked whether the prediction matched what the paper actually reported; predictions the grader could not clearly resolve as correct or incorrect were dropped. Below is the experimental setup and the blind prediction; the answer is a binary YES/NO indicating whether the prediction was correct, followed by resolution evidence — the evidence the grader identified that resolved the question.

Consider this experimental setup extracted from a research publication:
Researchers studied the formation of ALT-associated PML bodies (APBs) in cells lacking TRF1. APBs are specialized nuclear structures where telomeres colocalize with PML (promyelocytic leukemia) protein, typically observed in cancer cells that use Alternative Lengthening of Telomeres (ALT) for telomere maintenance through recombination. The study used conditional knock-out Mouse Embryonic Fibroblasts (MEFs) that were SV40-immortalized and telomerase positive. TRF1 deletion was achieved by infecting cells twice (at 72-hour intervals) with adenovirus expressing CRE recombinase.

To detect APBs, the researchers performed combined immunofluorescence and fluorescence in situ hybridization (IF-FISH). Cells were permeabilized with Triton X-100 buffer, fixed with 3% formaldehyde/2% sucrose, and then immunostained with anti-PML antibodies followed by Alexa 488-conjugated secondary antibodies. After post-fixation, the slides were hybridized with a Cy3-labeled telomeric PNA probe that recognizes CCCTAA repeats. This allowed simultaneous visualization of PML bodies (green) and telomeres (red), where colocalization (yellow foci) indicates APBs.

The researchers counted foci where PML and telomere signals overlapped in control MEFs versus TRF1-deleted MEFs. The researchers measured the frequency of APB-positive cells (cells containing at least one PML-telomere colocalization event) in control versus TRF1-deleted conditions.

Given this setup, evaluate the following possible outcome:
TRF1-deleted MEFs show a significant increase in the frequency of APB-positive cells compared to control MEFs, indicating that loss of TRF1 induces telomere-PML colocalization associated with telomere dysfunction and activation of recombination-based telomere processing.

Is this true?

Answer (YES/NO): YES